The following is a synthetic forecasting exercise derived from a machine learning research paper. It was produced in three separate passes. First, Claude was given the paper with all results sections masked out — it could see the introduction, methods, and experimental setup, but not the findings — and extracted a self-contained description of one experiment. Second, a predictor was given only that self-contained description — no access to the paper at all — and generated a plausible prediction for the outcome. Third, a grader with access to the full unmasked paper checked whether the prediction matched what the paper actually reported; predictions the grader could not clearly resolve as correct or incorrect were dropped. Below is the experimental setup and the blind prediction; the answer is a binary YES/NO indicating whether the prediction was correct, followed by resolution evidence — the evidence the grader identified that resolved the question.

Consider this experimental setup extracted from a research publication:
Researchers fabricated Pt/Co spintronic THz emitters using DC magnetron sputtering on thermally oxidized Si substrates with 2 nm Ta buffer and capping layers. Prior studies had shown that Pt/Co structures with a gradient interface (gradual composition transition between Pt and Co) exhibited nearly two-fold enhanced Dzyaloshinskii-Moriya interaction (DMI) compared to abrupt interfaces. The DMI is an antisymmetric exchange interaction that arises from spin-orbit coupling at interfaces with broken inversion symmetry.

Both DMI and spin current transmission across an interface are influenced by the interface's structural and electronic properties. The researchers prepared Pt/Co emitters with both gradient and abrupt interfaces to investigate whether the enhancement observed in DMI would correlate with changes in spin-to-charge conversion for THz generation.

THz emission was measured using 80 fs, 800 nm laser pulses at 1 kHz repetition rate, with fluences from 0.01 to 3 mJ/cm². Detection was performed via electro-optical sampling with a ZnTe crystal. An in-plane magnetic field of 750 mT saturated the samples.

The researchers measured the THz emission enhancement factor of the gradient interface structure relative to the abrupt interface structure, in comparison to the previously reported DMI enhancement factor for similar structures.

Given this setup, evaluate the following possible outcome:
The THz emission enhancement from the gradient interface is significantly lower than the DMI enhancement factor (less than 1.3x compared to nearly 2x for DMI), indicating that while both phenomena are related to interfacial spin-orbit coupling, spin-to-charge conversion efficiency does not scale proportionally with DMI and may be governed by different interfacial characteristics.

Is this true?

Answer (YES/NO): NO